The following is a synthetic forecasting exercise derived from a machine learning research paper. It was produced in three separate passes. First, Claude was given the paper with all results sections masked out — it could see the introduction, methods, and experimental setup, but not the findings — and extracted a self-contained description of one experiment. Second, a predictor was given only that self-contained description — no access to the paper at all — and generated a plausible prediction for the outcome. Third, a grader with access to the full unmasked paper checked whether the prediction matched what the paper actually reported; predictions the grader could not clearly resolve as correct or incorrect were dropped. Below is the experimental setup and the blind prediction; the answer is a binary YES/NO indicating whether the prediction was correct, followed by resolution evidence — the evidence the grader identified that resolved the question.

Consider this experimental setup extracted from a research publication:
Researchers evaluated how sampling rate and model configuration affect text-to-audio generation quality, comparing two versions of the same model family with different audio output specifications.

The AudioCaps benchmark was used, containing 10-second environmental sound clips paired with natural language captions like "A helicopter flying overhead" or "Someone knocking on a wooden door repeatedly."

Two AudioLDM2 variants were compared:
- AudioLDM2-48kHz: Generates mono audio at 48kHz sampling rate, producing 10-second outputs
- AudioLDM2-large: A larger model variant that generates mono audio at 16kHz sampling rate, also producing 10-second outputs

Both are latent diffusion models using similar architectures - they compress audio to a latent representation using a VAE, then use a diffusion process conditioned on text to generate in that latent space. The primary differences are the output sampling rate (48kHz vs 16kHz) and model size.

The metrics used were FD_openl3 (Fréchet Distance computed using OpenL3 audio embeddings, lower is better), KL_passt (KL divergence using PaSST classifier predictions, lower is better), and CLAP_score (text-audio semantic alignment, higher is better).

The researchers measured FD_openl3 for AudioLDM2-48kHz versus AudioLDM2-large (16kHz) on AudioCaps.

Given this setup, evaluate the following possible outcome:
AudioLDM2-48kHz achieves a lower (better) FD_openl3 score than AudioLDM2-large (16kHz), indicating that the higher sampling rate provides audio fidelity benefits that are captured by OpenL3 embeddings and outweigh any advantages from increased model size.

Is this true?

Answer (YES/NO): YES